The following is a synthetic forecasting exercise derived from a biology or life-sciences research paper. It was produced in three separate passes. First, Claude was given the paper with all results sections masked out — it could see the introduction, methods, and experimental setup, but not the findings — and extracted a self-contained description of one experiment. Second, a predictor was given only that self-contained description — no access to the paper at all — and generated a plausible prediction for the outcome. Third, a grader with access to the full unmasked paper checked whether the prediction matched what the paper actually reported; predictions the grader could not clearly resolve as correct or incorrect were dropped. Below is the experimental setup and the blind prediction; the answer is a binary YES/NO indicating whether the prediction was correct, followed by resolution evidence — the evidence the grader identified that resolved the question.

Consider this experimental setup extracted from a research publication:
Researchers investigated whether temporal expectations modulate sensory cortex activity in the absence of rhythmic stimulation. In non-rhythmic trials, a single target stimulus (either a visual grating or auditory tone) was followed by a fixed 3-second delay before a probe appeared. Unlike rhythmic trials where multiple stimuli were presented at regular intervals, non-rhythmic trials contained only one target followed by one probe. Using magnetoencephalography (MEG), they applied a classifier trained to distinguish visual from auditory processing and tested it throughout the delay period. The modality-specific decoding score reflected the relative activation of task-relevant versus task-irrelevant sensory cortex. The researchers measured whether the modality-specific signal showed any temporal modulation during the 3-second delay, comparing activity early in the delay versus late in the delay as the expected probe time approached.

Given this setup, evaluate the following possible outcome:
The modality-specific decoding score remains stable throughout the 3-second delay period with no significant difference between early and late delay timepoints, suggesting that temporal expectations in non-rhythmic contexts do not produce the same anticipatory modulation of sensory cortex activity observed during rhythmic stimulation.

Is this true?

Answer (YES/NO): NO